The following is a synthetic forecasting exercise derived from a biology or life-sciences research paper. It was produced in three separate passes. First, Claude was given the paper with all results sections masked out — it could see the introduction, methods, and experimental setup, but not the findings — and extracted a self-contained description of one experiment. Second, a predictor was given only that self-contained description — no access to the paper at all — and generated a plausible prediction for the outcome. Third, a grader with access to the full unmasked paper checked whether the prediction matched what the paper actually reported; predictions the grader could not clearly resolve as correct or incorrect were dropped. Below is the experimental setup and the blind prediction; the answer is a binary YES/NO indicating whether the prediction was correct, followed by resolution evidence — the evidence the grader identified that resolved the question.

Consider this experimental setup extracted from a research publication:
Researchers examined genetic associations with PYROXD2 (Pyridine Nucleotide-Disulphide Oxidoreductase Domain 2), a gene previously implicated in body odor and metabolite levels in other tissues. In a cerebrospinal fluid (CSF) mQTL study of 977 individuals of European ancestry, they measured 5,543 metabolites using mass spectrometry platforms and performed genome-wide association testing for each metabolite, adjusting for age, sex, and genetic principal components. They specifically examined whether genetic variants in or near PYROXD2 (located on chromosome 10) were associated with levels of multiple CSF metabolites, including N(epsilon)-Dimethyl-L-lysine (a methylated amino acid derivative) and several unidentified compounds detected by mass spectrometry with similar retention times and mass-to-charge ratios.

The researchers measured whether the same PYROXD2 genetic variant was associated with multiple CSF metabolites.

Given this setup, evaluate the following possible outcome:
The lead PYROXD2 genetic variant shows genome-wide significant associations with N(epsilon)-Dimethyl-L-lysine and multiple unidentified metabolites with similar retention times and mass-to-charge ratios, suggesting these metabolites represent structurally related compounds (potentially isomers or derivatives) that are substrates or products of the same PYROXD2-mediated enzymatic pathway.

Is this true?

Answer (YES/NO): YES